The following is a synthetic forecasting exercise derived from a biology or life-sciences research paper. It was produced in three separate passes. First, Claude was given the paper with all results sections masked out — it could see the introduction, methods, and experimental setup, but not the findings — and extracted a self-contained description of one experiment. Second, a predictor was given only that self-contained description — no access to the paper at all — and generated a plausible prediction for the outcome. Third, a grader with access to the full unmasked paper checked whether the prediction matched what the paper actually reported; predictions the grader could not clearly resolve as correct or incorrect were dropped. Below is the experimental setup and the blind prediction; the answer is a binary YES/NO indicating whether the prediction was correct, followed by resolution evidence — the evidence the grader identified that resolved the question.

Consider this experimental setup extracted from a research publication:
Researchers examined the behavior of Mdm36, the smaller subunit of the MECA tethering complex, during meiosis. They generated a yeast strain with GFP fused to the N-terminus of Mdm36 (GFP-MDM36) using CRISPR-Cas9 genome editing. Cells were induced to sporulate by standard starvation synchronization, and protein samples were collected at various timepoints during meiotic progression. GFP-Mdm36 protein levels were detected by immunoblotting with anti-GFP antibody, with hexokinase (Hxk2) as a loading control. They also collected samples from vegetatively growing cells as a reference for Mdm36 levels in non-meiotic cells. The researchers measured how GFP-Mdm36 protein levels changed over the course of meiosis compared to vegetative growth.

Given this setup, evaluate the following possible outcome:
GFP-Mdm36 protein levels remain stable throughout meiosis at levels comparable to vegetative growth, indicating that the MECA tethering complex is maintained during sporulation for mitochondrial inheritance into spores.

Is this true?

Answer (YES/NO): NO